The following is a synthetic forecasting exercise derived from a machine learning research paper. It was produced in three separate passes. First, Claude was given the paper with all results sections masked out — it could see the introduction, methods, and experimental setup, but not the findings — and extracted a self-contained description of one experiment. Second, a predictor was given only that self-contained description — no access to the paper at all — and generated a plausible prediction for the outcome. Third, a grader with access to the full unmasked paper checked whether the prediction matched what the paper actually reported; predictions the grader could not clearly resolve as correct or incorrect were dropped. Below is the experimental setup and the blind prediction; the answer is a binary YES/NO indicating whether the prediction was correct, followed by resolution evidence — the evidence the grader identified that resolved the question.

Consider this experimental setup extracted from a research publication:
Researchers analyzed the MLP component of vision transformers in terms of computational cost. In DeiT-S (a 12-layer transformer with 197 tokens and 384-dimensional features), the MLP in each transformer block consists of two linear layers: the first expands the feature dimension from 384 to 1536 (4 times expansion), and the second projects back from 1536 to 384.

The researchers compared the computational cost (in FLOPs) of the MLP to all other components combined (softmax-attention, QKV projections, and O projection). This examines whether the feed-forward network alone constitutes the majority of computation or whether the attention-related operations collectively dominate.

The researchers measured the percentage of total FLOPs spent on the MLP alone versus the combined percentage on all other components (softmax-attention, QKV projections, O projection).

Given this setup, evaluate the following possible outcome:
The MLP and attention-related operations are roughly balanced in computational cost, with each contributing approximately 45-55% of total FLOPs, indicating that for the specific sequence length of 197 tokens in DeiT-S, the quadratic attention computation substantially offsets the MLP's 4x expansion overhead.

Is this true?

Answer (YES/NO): NO